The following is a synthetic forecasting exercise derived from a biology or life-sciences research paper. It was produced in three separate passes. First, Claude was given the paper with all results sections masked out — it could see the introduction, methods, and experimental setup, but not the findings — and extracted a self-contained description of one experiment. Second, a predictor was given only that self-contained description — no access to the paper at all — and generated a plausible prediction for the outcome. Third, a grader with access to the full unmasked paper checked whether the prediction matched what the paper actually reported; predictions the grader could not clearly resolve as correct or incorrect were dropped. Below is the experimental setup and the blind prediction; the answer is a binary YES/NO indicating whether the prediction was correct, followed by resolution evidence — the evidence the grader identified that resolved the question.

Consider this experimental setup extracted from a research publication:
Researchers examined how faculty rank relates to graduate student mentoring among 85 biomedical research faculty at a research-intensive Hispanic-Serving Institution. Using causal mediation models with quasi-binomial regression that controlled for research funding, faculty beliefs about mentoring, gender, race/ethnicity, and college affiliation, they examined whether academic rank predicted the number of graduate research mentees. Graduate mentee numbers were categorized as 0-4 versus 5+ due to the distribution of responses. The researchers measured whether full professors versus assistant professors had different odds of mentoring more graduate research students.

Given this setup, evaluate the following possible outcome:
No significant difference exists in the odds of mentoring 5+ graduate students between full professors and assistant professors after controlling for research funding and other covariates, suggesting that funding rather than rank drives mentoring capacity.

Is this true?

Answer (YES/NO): NO